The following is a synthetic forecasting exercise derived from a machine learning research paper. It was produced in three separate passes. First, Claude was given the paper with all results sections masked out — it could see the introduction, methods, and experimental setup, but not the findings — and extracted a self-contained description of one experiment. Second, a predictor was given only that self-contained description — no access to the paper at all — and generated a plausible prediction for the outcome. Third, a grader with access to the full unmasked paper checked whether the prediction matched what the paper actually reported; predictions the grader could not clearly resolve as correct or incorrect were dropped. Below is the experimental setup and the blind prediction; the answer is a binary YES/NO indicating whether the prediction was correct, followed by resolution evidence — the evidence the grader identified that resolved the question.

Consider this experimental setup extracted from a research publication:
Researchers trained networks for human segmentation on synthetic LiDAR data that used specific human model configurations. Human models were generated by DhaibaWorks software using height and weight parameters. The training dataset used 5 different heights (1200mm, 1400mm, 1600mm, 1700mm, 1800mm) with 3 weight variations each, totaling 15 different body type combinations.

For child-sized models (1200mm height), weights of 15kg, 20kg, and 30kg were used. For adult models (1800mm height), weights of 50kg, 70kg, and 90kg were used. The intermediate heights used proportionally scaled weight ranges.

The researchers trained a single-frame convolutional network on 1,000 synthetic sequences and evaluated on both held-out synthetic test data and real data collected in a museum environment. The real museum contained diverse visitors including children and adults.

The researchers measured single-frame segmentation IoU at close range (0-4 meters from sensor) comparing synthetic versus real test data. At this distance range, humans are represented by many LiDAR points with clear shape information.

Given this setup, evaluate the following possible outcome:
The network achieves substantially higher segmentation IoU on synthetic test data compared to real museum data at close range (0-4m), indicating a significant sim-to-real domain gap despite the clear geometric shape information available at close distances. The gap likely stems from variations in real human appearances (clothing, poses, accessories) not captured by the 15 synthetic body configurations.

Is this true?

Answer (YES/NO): NO